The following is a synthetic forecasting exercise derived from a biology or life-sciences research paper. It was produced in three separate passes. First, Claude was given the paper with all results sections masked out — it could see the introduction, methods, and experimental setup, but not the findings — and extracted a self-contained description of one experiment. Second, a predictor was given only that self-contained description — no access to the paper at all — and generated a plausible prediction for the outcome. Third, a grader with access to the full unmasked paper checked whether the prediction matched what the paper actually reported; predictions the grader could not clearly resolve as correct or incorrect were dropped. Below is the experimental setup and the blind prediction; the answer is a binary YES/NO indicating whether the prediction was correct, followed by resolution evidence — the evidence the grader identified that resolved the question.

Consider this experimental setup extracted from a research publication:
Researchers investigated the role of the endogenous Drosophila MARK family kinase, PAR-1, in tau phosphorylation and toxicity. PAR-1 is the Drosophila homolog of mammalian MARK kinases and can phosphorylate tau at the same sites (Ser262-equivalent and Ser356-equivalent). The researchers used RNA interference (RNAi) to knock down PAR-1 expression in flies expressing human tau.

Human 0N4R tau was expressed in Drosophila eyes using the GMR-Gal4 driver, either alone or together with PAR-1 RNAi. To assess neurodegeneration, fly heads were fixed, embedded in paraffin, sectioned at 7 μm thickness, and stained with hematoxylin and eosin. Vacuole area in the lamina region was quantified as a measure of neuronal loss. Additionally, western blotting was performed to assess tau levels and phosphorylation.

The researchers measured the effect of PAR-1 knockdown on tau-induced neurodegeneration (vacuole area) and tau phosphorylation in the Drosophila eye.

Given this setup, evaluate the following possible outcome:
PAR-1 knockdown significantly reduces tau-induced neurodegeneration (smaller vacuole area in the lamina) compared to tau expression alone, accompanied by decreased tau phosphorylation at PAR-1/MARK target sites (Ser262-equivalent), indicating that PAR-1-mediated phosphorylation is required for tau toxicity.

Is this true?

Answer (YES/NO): YES